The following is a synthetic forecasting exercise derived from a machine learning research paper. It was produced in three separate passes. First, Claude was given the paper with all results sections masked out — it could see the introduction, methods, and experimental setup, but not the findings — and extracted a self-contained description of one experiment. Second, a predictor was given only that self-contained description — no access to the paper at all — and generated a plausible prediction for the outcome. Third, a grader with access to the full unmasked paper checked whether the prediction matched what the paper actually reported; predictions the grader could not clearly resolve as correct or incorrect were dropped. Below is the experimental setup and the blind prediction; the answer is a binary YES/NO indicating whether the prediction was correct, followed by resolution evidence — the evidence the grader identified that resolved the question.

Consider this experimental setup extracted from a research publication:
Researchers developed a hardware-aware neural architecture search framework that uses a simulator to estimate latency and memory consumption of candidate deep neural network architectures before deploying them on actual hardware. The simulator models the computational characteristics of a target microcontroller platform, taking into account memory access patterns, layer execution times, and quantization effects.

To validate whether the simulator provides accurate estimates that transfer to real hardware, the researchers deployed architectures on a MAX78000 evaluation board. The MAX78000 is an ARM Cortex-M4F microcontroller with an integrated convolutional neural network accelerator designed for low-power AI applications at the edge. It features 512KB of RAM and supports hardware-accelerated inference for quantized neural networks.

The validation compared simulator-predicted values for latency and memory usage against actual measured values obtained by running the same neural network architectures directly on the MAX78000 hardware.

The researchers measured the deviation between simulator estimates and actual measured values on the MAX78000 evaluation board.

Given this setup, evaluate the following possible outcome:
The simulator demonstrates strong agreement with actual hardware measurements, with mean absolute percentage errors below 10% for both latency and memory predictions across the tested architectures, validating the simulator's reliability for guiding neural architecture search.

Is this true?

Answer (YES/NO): NO